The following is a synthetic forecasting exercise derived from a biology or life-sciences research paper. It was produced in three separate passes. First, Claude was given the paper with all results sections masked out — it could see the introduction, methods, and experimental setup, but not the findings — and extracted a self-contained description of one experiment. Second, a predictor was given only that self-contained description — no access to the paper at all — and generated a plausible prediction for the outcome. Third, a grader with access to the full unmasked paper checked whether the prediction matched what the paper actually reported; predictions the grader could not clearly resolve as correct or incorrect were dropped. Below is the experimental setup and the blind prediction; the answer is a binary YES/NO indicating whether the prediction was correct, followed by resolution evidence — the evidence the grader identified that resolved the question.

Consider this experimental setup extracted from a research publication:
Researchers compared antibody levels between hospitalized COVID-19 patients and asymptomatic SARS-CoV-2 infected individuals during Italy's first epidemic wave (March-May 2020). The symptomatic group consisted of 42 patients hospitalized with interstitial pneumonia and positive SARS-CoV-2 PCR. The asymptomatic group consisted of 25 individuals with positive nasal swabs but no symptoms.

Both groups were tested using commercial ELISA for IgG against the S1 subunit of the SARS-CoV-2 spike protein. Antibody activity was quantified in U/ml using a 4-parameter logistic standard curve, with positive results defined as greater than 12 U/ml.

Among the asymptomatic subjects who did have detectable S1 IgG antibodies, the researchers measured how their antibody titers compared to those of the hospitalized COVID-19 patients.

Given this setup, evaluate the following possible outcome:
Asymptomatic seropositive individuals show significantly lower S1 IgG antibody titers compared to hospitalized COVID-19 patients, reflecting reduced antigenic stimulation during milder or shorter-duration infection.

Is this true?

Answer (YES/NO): YES